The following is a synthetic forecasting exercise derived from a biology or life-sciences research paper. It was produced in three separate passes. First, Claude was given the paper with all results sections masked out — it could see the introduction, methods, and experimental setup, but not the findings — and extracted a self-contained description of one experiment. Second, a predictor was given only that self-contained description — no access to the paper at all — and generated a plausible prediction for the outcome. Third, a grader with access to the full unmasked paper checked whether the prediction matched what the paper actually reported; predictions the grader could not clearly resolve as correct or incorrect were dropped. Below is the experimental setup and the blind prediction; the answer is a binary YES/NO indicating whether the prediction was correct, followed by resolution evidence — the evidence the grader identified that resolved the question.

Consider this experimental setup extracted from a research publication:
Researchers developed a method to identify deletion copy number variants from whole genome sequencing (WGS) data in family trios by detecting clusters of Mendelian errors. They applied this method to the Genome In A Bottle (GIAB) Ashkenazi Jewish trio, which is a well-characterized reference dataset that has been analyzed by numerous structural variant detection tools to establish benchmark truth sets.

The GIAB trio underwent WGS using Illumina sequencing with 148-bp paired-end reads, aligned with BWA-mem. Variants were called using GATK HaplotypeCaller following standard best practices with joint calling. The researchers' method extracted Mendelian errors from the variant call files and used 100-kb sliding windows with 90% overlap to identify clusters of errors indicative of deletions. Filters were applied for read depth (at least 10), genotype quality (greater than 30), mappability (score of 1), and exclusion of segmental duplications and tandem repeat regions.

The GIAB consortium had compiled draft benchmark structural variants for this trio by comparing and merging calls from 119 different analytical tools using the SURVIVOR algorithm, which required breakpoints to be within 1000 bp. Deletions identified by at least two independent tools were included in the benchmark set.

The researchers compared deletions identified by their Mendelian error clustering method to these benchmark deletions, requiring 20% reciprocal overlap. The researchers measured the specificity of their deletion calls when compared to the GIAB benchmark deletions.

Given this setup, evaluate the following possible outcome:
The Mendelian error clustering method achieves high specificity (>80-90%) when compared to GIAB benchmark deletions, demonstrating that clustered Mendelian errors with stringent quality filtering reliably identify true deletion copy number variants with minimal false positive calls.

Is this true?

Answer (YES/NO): YES